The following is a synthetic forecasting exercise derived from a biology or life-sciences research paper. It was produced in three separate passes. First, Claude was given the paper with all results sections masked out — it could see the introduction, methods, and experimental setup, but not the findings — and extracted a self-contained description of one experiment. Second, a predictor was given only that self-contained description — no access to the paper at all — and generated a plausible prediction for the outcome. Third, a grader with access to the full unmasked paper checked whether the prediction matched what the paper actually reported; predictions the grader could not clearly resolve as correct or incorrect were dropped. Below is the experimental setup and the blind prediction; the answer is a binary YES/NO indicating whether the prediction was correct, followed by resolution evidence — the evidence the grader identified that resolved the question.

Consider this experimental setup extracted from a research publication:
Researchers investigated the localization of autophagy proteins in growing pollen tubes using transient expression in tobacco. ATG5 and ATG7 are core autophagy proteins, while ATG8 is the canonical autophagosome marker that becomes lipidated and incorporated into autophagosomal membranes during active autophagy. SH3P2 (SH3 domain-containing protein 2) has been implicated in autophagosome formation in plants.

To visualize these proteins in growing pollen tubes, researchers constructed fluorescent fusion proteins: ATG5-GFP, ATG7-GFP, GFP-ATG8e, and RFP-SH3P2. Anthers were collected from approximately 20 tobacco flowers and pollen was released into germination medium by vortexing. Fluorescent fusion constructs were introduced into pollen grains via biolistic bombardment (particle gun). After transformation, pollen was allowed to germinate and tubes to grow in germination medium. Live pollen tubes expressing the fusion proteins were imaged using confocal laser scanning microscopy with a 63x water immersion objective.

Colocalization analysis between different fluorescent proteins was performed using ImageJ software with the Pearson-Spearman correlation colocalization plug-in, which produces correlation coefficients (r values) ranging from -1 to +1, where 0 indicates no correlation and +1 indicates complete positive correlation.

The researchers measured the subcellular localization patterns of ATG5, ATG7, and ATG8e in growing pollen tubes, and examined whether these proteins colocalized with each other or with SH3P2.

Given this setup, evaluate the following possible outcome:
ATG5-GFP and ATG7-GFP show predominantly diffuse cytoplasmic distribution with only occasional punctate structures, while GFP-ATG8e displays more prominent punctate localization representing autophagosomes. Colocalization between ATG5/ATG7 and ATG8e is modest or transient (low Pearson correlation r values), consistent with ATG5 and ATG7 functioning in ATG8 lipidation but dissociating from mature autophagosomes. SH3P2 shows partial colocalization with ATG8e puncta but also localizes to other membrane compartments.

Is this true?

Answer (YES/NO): NO